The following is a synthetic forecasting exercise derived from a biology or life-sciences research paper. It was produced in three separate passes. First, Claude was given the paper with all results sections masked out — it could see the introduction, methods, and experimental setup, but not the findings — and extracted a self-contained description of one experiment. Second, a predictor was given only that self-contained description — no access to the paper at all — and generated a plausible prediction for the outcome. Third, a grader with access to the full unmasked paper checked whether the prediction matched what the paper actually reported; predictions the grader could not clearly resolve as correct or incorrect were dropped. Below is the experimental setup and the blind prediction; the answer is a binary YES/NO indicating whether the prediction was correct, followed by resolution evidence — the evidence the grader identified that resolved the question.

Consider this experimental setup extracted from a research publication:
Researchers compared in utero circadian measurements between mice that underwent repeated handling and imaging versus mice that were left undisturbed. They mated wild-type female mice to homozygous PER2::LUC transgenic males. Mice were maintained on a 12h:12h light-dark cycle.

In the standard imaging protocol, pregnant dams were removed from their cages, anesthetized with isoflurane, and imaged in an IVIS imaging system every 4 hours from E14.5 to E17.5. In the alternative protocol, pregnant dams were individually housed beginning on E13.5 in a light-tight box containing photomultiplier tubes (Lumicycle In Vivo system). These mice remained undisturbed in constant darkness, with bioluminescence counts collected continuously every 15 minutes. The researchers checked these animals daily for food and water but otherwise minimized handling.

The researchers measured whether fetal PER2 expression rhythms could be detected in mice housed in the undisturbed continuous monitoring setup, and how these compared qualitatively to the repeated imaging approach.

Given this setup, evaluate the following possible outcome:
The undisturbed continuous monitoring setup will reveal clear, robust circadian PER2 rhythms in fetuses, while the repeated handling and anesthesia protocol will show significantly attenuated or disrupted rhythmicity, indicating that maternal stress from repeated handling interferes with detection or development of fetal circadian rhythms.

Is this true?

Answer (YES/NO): NO